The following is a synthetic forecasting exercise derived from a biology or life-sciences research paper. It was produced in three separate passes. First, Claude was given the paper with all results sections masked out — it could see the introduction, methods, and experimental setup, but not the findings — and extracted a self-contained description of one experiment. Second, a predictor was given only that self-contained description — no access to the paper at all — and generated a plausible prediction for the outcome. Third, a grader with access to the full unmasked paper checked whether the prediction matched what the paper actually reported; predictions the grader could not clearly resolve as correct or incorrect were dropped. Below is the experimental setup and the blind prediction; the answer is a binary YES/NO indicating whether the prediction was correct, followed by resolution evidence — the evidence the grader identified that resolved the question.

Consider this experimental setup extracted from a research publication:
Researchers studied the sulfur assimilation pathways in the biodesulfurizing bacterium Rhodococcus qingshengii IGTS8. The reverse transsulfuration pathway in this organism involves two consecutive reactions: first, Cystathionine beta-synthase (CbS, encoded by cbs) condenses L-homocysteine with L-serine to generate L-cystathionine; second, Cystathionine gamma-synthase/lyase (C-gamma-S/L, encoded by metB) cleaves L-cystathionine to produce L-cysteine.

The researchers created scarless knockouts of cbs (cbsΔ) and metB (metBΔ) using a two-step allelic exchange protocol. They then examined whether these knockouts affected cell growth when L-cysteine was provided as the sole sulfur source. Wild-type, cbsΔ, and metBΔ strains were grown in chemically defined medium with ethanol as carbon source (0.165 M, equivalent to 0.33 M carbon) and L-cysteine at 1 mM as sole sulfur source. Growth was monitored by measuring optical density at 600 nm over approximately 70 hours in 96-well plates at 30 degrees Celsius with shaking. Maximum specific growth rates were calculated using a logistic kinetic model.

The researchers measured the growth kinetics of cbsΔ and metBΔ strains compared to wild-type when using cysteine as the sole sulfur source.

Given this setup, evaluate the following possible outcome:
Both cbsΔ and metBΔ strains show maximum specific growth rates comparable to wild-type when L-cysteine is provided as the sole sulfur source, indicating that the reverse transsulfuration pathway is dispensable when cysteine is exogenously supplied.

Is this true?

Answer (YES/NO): YES